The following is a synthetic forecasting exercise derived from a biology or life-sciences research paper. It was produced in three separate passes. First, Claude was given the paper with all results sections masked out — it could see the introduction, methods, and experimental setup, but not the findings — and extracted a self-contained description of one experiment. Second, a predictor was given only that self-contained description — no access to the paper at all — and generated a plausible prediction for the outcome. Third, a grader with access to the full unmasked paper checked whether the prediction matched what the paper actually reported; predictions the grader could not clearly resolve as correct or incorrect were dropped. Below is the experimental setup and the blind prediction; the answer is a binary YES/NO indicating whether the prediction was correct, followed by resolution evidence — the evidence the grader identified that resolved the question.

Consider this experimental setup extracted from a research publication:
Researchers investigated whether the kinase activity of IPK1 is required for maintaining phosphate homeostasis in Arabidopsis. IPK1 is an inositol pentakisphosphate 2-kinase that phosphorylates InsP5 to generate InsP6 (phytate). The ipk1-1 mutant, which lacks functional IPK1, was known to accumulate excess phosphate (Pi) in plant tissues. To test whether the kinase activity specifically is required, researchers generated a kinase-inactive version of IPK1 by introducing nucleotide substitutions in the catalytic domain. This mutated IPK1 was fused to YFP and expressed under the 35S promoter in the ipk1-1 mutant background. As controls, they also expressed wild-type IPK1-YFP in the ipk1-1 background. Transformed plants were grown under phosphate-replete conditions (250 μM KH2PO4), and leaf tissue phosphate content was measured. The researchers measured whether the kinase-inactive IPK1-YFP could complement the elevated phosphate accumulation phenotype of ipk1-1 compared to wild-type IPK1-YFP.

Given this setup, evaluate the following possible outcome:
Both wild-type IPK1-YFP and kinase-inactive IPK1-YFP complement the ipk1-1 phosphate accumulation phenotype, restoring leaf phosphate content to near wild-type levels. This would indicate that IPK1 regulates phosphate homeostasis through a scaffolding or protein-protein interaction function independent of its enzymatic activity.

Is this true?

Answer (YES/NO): NO